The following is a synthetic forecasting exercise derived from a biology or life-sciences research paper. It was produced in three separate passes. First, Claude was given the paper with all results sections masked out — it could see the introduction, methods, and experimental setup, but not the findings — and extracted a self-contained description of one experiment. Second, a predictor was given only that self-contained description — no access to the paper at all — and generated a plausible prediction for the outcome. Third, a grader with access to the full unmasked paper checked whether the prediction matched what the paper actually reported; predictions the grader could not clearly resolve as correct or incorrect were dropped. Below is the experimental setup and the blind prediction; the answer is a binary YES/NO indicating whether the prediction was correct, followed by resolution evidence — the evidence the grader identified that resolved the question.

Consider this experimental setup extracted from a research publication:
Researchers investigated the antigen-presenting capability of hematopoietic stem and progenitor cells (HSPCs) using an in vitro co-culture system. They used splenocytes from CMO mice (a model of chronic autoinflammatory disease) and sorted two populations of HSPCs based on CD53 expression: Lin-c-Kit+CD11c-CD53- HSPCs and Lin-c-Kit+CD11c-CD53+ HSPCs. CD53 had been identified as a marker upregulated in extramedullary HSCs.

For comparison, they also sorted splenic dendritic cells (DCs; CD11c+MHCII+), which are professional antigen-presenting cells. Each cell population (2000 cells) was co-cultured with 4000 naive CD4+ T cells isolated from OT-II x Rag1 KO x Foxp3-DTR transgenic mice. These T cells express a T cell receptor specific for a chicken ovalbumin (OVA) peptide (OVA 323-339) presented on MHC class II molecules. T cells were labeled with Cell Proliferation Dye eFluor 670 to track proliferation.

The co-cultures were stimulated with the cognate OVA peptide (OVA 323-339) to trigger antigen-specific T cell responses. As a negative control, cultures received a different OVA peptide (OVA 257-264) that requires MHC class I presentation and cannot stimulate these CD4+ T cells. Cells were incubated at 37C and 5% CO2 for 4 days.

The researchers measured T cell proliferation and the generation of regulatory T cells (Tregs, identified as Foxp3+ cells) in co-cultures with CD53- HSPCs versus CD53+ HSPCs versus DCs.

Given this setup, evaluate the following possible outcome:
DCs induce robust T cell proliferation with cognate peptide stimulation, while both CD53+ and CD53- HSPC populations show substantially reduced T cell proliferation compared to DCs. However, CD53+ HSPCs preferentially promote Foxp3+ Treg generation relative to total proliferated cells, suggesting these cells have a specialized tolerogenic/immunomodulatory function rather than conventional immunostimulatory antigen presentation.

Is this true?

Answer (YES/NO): NO